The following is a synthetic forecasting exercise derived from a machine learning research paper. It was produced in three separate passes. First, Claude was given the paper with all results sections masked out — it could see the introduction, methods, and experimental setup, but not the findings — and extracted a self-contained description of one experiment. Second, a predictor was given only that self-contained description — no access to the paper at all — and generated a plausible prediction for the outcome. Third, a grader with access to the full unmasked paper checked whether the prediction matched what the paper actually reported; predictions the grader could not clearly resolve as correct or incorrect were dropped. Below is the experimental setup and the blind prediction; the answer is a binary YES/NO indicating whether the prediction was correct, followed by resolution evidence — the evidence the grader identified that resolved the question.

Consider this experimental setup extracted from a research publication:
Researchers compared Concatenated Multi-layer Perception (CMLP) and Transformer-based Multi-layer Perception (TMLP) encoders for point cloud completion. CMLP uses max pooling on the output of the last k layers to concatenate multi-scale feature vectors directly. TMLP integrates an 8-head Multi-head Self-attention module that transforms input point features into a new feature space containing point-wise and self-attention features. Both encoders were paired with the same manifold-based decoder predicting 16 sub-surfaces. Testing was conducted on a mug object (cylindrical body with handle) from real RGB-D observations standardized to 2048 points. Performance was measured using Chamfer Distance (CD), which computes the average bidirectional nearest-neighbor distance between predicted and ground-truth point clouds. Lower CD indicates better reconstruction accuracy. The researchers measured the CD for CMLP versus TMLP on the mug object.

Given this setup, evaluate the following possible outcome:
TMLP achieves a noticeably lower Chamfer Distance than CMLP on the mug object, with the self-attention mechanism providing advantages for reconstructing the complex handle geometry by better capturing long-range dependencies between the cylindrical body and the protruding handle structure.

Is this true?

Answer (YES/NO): NO